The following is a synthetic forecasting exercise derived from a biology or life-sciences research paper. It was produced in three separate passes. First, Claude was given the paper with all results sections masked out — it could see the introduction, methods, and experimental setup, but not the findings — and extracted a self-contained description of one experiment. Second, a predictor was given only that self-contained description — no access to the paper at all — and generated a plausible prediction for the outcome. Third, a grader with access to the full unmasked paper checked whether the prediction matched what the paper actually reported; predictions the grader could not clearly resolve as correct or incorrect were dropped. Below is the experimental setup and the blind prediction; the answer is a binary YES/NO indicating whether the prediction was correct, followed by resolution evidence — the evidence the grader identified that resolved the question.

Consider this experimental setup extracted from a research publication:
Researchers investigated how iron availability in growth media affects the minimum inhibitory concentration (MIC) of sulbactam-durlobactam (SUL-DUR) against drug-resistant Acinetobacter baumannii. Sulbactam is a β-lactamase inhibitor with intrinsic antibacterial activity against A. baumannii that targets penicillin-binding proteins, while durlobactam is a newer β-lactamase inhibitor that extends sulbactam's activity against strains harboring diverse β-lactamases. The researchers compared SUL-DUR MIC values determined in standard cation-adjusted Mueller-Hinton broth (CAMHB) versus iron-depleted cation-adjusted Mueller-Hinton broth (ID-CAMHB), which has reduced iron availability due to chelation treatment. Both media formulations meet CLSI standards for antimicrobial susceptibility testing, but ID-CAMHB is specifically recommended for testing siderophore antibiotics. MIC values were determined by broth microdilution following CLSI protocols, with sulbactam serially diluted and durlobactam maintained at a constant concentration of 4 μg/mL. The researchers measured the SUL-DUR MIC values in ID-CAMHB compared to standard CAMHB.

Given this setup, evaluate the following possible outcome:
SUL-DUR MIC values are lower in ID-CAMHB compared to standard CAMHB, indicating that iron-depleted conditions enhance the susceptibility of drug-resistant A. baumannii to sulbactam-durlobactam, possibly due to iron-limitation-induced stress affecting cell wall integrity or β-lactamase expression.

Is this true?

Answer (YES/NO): YES